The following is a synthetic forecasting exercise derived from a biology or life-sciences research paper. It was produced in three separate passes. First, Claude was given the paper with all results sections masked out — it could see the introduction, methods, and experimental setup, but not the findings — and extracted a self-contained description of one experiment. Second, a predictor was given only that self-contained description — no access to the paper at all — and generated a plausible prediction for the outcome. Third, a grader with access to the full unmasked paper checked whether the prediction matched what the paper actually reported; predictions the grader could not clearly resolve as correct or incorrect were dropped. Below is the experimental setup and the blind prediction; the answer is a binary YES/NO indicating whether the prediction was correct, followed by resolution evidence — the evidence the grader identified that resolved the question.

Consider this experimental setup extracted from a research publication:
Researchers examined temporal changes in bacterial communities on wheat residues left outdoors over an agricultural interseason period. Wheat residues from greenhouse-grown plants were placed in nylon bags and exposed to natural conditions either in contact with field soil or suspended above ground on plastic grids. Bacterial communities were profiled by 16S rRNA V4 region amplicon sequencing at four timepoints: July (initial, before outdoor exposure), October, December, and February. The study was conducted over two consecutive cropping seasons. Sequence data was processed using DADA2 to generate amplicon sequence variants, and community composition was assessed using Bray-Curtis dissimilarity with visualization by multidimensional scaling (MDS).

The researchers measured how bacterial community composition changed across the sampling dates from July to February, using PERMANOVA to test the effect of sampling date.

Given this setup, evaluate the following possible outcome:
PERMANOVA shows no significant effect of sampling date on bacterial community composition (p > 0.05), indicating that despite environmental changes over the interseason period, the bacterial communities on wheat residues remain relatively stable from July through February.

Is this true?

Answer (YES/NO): NO